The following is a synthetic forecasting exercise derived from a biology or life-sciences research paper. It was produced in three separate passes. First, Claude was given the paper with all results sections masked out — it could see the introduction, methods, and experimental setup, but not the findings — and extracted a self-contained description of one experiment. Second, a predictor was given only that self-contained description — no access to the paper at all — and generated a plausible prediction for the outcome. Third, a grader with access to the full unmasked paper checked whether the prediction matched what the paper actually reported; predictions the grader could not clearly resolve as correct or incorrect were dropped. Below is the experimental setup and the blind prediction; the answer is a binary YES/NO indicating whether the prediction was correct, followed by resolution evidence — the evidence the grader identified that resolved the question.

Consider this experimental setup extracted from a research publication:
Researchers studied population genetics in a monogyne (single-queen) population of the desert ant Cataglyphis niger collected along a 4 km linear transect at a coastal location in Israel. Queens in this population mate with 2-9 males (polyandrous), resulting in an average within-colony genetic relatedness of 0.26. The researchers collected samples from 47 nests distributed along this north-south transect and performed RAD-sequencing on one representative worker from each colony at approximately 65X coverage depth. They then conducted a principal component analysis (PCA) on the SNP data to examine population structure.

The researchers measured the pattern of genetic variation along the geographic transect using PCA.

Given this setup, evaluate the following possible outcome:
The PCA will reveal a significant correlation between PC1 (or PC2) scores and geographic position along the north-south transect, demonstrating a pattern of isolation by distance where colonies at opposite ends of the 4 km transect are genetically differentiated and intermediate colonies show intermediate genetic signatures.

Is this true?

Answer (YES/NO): NO